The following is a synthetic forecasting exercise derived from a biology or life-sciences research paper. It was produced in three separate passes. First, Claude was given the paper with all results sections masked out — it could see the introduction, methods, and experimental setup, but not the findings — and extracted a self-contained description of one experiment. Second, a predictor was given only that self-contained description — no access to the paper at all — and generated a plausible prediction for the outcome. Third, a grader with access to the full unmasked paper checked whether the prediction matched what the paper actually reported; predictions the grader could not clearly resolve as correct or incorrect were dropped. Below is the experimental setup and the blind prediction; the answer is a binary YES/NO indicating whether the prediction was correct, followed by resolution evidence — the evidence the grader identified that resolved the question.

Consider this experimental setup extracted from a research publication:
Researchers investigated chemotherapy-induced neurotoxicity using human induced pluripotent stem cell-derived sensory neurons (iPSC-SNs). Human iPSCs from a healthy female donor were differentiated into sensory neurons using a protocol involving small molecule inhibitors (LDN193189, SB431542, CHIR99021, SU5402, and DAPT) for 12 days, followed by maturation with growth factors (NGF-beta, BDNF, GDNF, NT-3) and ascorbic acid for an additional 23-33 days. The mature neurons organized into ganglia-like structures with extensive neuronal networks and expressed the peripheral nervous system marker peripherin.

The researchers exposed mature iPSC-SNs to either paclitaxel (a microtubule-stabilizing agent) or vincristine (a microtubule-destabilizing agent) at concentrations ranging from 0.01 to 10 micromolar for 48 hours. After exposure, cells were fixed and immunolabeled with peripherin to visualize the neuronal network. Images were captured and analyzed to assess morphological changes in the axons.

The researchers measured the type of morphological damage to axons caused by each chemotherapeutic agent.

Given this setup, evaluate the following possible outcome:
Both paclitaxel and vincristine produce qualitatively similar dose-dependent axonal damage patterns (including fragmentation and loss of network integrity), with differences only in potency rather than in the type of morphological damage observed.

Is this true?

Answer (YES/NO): NO